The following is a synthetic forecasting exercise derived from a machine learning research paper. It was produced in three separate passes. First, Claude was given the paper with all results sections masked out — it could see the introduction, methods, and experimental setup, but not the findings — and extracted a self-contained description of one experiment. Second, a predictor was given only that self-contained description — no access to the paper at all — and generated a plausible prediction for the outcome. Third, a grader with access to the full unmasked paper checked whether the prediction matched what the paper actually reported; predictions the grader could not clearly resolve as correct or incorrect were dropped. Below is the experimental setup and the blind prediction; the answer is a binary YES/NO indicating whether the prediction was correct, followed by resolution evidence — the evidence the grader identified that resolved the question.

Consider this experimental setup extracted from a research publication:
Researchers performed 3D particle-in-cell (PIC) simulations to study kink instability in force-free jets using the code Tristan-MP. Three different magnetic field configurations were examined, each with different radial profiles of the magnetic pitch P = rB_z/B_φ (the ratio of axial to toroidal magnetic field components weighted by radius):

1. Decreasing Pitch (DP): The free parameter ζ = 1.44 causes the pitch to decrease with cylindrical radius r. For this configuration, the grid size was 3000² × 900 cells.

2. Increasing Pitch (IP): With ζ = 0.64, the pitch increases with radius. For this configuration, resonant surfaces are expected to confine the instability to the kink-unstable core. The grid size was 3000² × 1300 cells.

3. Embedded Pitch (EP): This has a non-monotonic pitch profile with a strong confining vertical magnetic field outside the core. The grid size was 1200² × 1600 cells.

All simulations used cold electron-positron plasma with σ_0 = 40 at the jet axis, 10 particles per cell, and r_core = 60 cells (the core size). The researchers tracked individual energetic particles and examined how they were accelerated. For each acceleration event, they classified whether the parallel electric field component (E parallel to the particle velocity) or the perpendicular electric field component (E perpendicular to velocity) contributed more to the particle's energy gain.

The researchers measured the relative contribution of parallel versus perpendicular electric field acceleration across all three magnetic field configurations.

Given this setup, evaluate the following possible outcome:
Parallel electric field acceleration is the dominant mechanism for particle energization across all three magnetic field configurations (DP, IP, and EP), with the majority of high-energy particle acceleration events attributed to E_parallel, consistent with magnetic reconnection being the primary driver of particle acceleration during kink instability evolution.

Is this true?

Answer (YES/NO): NO